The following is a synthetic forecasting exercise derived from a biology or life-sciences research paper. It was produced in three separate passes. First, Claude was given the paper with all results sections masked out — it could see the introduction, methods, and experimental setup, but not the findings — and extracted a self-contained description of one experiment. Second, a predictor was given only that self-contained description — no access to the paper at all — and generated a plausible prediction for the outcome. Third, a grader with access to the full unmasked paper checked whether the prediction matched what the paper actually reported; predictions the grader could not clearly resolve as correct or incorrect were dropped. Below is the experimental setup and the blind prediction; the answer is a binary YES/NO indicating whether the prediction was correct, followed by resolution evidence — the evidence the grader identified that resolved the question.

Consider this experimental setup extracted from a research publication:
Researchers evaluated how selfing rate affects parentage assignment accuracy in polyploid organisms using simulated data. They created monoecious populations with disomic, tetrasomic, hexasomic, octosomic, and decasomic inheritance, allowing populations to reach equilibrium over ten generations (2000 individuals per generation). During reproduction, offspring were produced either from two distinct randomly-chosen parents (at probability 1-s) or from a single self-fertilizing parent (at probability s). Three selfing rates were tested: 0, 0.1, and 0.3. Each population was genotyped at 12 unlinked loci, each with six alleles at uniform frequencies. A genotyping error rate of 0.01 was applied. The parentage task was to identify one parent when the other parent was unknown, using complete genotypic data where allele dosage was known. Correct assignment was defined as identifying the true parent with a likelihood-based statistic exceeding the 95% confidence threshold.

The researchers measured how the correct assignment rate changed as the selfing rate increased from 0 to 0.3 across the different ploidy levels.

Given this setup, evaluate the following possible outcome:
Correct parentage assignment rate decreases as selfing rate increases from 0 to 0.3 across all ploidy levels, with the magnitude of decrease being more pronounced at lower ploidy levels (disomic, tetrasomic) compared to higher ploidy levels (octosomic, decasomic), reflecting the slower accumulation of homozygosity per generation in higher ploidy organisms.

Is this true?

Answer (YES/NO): NO